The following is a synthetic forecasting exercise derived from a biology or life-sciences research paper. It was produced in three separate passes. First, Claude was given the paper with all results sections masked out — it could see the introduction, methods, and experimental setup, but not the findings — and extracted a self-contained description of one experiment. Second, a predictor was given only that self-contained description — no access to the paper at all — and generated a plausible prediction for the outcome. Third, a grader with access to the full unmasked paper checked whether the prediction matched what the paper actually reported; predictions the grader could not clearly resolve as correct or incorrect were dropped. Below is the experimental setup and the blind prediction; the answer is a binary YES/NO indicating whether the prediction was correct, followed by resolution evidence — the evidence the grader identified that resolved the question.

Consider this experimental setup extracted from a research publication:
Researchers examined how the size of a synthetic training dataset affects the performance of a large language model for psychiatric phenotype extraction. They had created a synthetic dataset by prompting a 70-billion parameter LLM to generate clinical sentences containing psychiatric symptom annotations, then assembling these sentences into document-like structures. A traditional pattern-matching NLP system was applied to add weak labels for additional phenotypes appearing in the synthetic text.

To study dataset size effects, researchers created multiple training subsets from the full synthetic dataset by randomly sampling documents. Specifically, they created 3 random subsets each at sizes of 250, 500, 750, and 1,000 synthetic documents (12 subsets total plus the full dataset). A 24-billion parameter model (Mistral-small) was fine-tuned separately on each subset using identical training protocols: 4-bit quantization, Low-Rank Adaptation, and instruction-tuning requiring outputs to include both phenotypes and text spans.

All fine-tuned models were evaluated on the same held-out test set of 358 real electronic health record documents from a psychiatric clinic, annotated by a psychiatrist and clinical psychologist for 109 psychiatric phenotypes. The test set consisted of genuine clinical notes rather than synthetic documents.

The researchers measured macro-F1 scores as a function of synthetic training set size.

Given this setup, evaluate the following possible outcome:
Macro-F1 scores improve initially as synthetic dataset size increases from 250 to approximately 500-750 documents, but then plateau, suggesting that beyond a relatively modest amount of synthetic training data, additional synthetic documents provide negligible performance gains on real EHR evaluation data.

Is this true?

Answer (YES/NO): YES